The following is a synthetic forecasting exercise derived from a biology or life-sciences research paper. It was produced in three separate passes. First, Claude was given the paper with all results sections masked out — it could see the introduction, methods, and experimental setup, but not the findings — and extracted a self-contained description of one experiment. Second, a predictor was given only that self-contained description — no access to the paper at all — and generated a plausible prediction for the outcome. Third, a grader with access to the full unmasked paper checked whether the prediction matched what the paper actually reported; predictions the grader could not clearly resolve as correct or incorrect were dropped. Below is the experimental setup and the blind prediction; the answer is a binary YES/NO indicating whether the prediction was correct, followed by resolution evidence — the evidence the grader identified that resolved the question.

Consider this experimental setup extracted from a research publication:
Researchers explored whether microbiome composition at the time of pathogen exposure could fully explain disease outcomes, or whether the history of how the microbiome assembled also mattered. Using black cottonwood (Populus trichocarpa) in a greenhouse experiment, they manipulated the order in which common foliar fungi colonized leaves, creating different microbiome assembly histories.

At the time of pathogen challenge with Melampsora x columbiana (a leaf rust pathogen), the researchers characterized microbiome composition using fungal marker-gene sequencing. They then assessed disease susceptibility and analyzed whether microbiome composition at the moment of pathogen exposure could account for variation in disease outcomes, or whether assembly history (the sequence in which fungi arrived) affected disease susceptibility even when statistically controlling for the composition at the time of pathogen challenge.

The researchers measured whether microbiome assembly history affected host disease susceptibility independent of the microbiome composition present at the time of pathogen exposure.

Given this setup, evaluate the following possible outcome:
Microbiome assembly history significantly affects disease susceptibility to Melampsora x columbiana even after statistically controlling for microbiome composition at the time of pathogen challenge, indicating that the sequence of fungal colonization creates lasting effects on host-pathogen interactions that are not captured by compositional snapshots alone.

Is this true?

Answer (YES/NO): YES